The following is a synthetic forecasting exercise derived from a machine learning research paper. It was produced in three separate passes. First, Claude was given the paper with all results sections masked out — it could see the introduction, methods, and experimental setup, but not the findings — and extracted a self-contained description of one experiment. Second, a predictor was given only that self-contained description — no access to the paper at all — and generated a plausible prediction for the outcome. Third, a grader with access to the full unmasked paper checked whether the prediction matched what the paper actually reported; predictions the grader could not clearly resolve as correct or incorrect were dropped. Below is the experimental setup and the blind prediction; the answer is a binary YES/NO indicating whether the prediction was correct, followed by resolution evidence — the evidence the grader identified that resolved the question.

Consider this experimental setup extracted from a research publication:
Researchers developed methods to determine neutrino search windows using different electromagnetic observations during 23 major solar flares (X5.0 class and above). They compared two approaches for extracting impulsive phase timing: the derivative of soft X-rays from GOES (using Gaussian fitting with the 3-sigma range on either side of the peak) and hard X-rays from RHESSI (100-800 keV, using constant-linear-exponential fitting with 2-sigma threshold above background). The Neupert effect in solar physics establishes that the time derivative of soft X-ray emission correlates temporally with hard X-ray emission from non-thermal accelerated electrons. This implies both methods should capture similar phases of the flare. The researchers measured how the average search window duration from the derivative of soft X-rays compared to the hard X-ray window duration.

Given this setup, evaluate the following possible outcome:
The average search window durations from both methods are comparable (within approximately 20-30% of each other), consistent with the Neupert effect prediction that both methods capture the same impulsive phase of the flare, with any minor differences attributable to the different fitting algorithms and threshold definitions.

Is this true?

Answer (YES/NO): YES